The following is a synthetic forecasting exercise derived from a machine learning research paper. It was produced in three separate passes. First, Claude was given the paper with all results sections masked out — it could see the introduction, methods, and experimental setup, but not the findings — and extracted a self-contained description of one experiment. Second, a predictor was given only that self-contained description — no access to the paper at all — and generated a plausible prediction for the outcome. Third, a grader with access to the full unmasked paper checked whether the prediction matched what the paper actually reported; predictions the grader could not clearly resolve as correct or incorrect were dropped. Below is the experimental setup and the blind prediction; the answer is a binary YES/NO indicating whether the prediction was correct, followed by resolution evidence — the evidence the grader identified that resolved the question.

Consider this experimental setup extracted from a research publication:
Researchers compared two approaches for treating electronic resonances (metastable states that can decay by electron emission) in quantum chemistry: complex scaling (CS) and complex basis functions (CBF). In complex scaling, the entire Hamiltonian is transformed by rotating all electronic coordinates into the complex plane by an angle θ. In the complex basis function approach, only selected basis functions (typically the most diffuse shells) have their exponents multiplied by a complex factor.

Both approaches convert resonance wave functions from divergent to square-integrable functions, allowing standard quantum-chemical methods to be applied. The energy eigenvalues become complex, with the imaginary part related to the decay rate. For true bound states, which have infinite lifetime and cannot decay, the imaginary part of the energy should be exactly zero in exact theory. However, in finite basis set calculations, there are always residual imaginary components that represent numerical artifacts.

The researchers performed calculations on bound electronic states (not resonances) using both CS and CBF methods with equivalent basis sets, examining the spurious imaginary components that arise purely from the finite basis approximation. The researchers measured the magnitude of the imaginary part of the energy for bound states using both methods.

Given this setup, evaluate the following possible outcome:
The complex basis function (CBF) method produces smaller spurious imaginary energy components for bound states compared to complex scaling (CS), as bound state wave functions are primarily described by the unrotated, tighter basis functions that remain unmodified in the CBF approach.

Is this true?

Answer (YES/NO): YES